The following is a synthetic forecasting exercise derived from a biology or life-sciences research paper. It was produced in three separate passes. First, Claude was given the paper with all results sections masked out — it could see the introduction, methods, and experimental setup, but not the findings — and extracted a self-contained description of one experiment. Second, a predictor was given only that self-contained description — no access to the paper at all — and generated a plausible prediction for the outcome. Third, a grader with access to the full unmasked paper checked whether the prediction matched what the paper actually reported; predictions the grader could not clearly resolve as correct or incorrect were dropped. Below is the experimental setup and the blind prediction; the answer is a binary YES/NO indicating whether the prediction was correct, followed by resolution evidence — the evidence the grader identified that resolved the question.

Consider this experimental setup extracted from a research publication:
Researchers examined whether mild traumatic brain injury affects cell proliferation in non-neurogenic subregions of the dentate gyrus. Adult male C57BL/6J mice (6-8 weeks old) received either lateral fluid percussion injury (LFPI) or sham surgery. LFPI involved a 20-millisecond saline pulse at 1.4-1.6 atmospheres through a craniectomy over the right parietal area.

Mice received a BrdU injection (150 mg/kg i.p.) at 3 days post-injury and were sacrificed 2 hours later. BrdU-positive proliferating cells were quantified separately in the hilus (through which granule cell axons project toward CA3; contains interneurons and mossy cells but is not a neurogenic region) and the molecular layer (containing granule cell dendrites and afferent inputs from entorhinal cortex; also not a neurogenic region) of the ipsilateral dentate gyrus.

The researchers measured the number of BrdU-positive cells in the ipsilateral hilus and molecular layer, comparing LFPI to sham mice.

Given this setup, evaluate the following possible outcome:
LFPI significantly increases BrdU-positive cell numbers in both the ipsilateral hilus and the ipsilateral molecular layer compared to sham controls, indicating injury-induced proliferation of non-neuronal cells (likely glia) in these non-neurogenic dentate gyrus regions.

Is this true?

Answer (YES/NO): YES